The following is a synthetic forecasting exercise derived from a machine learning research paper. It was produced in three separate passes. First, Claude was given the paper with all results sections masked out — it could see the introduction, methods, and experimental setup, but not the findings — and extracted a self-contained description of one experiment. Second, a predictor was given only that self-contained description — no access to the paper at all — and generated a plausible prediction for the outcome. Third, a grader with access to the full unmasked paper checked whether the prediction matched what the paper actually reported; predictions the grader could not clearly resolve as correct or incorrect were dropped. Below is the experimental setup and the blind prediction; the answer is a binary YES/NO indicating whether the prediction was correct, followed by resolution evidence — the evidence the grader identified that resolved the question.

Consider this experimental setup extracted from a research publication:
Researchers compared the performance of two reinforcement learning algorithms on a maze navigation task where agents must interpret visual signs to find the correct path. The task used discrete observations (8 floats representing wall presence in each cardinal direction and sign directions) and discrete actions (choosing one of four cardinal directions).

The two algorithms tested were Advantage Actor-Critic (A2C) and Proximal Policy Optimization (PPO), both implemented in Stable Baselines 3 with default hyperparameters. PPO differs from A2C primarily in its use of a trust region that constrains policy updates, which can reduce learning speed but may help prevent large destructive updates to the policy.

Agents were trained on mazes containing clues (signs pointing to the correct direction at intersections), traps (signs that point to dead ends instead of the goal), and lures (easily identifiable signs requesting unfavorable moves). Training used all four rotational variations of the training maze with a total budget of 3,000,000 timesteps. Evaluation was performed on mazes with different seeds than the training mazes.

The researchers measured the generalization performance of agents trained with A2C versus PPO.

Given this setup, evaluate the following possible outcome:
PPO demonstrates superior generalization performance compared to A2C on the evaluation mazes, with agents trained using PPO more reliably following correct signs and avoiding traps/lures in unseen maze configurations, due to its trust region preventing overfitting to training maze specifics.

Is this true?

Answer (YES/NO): NO